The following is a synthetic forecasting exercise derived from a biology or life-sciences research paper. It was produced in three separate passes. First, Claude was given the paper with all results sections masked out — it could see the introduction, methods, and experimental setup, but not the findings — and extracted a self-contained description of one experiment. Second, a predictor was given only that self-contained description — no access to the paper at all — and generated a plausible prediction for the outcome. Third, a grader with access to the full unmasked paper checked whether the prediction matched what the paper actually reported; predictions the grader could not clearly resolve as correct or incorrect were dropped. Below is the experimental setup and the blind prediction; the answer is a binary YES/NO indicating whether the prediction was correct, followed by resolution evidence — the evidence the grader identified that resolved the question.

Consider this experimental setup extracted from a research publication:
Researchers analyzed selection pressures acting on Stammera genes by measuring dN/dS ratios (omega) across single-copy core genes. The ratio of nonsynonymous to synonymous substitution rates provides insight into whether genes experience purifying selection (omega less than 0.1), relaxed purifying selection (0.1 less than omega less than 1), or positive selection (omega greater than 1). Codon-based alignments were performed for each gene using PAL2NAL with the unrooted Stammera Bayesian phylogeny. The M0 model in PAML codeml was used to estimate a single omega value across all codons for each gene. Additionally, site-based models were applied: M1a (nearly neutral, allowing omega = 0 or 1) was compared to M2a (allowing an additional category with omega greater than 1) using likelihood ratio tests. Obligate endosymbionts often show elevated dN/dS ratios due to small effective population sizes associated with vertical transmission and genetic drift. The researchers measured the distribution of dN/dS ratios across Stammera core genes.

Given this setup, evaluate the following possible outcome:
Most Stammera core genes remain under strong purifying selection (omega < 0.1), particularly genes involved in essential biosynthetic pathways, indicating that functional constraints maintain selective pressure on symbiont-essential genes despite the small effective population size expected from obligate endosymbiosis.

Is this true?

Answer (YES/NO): NO